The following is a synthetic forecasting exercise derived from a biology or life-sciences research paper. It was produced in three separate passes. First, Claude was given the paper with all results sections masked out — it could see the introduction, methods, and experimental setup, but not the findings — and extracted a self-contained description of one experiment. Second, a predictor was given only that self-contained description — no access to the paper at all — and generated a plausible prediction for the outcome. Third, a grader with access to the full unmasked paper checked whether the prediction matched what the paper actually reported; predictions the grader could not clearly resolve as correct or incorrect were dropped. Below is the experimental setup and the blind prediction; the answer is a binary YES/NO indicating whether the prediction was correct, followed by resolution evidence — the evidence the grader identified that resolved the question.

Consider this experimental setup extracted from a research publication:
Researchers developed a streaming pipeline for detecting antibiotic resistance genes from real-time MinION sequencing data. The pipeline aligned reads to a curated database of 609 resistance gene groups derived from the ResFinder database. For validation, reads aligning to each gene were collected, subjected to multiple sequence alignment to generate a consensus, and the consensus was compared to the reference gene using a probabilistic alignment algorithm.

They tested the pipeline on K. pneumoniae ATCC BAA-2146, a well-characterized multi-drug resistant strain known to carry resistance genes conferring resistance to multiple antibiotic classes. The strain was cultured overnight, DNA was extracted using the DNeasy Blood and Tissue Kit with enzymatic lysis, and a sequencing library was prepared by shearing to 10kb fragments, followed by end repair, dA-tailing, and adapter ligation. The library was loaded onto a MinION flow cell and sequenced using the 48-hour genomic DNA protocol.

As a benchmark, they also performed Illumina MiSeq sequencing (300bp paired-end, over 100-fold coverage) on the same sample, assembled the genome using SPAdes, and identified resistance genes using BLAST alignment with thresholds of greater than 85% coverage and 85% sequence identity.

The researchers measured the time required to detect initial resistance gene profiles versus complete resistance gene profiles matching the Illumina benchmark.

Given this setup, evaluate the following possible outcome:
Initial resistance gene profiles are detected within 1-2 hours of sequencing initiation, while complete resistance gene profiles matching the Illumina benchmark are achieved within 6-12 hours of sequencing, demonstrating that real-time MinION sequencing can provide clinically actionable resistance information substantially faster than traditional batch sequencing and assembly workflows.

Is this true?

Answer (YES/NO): YES